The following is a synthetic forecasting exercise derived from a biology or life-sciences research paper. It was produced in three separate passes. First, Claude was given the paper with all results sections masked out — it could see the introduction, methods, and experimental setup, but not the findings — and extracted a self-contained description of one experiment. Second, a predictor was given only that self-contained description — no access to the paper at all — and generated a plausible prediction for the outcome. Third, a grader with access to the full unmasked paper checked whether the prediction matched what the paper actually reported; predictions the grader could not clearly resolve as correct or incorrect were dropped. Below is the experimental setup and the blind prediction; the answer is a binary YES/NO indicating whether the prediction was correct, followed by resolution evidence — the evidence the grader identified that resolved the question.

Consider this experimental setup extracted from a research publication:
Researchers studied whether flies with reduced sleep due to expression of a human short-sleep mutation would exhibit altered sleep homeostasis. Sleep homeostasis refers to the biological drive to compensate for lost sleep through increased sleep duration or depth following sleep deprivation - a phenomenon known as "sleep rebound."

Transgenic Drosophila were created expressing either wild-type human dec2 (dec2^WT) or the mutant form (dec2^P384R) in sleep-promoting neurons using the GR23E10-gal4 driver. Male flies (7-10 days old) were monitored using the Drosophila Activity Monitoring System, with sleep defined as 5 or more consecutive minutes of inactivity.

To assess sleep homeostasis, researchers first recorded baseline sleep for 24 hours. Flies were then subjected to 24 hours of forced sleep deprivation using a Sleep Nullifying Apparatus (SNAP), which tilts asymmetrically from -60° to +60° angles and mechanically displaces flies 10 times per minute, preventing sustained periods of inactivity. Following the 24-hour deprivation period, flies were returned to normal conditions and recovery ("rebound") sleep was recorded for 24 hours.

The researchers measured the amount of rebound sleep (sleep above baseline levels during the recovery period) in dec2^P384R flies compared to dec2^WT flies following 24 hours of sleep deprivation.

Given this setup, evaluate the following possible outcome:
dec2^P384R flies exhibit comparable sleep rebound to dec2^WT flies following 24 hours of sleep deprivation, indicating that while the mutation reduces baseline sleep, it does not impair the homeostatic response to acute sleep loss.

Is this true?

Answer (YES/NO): NO